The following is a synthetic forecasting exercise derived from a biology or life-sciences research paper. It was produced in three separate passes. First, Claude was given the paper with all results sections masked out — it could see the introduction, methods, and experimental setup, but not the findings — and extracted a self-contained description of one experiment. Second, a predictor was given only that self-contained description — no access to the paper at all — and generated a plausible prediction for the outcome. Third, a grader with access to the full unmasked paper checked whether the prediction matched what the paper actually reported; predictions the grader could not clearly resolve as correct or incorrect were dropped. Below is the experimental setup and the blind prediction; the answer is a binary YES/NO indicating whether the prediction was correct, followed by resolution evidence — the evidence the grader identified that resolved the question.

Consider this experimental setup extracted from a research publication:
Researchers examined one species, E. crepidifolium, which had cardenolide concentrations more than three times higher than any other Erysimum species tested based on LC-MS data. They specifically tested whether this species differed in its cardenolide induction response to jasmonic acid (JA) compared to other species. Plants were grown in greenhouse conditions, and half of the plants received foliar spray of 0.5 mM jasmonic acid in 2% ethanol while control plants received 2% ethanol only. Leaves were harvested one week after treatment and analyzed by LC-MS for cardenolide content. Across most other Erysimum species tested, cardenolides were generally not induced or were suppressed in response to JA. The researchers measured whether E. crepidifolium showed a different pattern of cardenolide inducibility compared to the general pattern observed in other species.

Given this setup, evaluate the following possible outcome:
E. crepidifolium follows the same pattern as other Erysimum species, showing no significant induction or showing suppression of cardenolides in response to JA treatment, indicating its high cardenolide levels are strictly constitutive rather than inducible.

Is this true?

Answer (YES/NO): NO